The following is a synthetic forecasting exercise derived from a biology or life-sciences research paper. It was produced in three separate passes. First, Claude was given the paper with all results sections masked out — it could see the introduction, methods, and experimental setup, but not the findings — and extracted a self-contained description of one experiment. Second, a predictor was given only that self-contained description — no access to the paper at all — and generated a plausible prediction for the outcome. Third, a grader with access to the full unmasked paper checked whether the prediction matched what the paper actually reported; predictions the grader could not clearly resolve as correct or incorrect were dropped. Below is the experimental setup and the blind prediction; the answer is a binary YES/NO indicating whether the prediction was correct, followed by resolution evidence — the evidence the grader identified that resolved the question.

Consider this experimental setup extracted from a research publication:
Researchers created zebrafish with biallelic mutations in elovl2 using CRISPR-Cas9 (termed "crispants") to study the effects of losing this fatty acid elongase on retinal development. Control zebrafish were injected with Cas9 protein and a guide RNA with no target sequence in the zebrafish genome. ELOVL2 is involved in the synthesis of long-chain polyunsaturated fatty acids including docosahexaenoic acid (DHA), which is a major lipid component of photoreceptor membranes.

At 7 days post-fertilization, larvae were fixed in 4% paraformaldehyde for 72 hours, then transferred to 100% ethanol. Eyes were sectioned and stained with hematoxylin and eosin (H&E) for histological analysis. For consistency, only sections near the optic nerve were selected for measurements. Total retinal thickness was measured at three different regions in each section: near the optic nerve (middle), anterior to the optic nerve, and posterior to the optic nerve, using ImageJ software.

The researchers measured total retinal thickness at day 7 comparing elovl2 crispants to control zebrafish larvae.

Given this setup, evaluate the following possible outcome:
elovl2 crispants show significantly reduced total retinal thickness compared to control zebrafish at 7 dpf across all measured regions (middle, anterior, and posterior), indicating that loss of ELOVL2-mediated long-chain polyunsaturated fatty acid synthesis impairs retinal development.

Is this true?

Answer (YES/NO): NO